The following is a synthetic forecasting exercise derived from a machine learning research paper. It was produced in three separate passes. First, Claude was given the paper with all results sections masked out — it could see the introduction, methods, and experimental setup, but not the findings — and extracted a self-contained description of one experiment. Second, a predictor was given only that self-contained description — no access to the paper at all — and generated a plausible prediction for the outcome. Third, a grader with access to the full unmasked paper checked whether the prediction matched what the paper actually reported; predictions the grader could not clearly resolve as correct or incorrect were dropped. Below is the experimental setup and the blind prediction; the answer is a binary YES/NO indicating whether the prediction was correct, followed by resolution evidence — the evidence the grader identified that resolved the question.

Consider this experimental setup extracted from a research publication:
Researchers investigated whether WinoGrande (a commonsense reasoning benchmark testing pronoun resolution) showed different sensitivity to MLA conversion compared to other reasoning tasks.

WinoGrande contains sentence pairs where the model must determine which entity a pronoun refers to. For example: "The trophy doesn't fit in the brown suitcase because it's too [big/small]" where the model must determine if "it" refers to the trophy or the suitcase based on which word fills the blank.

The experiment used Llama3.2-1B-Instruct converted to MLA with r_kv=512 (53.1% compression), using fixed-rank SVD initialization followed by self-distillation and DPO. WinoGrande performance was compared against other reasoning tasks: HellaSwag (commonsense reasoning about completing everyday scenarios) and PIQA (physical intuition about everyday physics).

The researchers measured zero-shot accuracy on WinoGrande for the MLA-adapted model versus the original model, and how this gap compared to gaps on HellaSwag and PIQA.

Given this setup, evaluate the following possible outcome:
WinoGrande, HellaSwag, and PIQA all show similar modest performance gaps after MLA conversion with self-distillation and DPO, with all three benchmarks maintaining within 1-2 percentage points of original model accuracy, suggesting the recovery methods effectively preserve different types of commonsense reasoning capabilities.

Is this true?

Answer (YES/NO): NO